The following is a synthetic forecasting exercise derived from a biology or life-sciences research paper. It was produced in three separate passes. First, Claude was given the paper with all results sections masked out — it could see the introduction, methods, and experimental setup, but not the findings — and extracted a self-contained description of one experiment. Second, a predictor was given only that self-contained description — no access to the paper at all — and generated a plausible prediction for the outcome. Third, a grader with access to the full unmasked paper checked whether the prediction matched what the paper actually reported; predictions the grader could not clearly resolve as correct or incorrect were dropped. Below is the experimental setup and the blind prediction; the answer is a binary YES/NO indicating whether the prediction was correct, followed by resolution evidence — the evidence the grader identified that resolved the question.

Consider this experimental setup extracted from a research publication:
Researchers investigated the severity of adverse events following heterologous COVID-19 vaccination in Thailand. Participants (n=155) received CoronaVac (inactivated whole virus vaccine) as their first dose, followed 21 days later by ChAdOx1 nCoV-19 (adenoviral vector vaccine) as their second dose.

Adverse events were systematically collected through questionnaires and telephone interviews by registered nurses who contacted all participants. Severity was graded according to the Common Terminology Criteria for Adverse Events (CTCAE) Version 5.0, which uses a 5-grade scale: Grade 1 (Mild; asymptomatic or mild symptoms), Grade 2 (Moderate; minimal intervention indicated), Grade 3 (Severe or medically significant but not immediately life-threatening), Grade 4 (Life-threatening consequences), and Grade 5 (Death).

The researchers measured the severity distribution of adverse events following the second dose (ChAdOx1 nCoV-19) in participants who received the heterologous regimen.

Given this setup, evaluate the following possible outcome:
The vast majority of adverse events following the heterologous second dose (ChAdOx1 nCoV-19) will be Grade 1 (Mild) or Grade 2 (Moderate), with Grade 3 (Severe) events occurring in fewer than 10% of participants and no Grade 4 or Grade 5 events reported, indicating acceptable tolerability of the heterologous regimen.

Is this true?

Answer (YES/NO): YES